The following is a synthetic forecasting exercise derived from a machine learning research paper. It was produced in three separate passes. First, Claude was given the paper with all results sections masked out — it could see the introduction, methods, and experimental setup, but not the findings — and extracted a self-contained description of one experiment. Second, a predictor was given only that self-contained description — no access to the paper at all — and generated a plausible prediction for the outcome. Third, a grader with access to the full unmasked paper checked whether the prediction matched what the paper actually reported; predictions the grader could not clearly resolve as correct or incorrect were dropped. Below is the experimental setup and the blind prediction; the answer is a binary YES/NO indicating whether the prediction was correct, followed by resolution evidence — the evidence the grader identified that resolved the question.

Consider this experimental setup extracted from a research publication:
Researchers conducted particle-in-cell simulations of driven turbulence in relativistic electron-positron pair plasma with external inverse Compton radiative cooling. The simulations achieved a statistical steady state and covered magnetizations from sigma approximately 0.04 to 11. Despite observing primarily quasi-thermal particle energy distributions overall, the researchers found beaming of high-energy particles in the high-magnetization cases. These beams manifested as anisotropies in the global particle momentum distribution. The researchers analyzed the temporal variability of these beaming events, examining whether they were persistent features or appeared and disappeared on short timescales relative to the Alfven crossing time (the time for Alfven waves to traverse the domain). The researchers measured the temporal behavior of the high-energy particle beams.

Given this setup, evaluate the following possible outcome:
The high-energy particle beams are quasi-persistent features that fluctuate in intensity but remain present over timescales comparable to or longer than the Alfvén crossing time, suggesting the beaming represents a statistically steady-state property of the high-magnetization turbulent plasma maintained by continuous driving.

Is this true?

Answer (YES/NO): NO